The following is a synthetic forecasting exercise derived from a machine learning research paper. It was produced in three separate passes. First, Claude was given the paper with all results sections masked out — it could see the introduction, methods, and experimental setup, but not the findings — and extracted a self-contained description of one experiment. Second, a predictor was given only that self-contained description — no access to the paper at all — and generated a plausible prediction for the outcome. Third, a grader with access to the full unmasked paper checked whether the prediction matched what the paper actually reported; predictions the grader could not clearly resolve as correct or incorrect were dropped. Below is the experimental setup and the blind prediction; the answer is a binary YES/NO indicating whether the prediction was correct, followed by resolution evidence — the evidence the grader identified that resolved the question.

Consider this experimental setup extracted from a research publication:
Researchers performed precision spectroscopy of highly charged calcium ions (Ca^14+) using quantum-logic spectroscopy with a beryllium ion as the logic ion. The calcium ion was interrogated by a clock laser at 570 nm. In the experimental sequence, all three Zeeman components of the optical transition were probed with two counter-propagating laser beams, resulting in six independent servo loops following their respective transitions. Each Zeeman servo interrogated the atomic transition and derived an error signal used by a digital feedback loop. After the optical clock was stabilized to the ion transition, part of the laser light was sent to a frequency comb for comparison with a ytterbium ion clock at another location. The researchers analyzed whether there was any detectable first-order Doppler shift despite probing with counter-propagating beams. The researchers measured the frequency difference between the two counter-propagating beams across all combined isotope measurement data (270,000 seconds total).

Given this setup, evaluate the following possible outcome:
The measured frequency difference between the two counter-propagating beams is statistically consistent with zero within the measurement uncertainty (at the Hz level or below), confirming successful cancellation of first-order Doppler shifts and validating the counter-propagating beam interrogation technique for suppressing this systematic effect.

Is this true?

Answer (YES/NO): YES